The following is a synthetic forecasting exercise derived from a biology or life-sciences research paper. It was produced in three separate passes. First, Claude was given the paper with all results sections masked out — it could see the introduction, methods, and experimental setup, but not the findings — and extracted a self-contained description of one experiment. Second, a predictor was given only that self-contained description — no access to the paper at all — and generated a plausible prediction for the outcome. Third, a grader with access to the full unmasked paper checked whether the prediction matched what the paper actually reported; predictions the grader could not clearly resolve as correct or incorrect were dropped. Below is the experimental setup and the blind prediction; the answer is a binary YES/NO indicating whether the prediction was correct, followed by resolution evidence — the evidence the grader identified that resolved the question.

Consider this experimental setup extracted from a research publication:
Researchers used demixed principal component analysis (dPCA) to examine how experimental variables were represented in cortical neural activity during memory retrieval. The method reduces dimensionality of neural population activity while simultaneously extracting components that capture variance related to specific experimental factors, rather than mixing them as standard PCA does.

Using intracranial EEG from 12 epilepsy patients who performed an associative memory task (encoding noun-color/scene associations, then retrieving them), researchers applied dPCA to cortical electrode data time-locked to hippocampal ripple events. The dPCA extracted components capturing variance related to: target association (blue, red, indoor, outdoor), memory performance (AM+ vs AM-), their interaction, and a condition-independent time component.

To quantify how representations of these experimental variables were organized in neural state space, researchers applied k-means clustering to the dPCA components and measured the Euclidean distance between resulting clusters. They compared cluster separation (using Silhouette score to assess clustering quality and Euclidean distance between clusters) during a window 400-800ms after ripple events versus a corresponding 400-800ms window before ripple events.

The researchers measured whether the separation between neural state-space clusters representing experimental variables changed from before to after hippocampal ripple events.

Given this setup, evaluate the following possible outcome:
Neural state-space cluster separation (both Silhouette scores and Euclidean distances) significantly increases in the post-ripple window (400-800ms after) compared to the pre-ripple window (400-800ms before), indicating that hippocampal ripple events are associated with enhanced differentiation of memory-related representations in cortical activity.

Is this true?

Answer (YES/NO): YES